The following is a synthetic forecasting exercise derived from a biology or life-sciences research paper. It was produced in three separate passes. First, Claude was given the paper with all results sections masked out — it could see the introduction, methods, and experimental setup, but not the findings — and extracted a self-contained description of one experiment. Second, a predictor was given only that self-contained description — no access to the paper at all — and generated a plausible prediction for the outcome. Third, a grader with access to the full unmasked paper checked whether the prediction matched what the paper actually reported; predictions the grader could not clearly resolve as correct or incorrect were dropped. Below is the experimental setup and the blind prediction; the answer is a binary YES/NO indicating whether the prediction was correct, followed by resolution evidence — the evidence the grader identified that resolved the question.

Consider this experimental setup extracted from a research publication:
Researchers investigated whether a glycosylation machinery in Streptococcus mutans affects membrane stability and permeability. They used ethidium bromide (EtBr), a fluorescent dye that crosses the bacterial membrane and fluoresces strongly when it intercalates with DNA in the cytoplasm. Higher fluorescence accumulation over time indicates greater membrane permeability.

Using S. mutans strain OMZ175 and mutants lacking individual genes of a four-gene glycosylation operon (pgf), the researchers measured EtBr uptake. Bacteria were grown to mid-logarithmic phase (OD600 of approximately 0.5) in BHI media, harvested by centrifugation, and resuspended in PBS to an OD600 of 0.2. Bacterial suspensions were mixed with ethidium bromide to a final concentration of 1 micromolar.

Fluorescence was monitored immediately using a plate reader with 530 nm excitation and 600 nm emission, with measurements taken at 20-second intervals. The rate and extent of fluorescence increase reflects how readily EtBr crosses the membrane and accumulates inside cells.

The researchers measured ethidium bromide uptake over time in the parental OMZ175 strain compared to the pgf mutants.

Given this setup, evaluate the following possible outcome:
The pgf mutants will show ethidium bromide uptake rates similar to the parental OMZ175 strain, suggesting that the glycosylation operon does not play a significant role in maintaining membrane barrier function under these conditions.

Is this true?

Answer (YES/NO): YES